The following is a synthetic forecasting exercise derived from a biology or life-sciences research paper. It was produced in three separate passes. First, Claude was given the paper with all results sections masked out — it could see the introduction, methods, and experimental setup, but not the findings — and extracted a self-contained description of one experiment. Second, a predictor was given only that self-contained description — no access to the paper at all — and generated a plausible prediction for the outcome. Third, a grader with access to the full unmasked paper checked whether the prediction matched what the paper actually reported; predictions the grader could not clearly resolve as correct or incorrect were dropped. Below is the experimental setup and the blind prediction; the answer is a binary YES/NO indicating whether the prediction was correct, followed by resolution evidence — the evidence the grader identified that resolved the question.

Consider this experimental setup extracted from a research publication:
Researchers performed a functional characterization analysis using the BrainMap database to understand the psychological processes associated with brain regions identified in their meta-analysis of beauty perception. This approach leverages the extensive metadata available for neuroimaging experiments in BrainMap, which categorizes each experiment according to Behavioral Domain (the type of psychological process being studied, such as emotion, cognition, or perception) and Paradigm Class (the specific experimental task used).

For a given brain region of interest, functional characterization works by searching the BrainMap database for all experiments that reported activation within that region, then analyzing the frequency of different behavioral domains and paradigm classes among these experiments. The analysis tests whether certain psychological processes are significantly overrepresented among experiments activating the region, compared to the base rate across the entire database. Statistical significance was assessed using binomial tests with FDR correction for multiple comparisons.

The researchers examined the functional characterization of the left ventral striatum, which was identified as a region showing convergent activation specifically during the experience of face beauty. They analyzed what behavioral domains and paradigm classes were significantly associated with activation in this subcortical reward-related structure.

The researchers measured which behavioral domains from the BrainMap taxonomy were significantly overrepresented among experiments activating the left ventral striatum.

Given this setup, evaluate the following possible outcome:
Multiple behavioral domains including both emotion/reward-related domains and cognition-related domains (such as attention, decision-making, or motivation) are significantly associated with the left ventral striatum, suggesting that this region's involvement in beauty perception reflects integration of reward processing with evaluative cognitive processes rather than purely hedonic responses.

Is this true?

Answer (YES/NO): YES